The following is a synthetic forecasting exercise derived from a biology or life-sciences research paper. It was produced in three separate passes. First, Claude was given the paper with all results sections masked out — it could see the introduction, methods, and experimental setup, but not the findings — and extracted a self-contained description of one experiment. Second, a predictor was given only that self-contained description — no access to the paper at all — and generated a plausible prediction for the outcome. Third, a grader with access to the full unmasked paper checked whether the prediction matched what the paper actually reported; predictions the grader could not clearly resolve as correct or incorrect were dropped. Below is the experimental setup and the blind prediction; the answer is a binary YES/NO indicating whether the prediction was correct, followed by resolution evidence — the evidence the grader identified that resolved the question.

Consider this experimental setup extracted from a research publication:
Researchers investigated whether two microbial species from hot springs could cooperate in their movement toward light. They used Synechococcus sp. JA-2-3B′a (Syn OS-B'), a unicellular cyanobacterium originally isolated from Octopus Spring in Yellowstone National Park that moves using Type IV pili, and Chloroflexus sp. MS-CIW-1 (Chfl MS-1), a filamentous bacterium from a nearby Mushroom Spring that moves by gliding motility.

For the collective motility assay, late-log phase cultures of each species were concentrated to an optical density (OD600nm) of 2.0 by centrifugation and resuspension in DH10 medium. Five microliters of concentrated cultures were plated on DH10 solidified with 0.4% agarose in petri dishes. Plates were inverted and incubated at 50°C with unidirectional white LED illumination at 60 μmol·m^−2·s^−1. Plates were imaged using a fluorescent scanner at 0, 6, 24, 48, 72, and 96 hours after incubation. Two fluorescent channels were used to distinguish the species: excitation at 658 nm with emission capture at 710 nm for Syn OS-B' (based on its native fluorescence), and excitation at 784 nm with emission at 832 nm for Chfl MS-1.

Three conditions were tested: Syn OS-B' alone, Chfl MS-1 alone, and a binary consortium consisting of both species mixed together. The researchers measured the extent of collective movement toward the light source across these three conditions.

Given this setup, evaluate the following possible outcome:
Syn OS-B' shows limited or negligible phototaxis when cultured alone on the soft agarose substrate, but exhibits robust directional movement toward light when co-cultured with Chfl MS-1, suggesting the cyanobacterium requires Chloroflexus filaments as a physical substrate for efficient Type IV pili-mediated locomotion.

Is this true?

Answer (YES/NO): NO